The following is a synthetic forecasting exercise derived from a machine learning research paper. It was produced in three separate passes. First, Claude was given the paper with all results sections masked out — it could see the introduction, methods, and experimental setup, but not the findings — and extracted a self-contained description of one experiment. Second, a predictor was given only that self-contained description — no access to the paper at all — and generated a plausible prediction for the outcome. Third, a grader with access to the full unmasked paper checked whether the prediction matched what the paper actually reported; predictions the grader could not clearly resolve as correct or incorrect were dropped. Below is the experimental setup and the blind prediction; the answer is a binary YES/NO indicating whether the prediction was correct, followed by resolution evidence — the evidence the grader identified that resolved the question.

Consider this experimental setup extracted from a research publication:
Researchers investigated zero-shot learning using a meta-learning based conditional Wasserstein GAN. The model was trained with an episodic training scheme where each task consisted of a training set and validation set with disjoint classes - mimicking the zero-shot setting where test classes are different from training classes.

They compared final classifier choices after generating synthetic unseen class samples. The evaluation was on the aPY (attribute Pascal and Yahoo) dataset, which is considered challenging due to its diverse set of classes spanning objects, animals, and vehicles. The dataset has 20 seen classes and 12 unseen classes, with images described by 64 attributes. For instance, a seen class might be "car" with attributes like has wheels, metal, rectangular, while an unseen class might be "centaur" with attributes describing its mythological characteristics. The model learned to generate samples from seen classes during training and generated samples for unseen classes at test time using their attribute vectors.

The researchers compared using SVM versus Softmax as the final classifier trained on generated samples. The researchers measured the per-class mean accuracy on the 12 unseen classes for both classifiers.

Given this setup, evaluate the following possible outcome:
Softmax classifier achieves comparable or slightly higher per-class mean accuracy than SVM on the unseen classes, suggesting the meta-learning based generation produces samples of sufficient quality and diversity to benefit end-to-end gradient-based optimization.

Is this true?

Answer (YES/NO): YES